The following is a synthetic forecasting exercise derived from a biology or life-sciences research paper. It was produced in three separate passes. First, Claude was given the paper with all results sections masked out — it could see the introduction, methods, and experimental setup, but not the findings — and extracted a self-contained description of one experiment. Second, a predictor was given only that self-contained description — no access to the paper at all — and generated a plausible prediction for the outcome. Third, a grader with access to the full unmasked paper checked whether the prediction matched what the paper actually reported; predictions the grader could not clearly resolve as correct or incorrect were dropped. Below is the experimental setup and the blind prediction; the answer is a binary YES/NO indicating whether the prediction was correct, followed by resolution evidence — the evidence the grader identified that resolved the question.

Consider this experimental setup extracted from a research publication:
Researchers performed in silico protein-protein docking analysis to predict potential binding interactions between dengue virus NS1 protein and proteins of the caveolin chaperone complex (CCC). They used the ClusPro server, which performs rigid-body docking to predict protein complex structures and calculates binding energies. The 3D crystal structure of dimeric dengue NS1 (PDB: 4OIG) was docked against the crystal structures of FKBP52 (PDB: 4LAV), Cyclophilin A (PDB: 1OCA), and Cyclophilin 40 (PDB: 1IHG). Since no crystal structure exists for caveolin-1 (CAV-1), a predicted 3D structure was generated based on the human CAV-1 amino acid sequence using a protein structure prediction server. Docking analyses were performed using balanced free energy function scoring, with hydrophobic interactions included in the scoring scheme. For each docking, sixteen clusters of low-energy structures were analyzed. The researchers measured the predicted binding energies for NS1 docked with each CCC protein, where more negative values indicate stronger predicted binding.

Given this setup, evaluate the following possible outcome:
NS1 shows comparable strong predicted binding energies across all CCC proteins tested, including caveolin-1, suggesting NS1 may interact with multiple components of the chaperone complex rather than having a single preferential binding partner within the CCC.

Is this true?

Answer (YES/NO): NO